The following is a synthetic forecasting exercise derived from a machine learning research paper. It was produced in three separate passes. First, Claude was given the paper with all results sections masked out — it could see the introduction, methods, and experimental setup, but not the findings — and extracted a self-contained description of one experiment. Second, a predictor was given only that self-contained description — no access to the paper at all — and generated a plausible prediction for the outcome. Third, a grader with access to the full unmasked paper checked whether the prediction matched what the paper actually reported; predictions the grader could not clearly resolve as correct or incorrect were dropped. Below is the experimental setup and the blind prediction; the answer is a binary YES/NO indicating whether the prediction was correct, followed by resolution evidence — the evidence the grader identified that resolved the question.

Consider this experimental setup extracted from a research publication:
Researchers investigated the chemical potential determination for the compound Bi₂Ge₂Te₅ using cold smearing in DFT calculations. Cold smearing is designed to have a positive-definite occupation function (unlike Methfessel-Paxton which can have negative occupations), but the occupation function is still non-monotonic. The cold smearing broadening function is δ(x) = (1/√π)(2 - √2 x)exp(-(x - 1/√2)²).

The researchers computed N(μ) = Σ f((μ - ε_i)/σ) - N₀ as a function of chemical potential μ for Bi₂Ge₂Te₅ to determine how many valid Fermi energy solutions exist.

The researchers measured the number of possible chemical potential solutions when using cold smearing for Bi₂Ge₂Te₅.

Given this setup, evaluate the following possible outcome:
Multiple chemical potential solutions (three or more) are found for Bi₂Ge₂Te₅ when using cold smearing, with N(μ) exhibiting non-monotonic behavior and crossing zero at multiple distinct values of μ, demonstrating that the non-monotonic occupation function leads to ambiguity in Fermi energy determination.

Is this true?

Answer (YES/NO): NO